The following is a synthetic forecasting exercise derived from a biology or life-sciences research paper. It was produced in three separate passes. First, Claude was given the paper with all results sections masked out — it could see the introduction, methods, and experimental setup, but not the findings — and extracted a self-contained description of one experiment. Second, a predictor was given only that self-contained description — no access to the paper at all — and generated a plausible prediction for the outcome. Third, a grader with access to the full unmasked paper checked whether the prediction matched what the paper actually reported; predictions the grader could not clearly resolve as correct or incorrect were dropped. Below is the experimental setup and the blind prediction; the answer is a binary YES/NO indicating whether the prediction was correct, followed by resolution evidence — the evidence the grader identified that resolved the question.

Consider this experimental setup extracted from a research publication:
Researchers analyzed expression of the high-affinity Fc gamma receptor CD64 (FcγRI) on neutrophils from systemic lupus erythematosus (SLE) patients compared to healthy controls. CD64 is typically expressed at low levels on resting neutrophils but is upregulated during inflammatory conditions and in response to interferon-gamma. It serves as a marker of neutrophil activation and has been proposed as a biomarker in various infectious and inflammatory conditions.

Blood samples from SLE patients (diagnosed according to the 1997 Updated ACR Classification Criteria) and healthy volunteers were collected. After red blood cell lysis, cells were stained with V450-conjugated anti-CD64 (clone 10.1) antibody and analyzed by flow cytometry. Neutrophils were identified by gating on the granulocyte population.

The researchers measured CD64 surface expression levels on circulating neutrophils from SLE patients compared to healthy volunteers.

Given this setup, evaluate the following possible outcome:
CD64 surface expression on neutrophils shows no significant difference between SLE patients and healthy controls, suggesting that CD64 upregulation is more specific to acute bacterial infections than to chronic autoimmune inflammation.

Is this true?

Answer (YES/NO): NO